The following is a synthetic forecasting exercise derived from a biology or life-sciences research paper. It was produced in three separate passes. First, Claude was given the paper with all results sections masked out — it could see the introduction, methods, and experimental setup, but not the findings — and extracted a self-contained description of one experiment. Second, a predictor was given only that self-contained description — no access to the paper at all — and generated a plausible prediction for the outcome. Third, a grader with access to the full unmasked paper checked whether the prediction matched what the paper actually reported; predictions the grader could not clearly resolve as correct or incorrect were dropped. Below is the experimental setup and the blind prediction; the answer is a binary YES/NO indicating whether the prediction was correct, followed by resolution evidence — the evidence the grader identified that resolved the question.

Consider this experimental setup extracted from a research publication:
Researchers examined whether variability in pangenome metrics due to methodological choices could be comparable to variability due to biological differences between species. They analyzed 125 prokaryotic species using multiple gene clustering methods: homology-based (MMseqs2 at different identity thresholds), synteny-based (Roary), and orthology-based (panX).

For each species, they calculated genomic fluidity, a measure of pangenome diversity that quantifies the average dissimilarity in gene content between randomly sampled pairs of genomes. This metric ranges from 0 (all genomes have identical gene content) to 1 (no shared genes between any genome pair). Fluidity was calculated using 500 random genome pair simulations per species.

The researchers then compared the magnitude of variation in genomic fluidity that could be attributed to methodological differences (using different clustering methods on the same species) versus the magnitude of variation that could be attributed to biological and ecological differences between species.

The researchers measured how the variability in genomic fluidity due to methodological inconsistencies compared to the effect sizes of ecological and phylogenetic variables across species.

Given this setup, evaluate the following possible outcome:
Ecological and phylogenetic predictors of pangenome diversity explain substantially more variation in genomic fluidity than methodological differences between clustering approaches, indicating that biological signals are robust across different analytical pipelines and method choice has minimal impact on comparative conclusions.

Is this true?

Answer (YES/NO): NO